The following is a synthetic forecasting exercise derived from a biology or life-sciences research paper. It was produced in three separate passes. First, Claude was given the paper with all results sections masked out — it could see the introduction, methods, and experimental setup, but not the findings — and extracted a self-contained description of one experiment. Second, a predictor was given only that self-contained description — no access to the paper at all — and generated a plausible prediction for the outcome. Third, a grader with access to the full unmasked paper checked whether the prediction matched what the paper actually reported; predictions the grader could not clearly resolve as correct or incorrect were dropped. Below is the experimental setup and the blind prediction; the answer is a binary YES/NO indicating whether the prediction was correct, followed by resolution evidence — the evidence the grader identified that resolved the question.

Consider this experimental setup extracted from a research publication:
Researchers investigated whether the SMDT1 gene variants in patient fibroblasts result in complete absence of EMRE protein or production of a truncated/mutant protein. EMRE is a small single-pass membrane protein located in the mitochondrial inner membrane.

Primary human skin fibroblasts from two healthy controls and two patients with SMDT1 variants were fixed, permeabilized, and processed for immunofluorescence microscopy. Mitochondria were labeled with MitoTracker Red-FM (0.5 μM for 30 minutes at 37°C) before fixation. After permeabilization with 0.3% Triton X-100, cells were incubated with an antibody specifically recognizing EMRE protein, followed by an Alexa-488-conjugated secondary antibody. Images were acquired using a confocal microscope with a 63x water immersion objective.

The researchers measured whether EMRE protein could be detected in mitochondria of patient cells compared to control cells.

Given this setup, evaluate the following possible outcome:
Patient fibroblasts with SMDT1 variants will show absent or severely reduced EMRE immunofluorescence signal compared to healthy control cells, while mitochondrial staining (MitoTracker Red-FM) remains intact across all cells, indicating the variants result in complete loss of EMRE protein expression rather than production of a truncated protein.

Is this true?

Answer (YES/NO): YES